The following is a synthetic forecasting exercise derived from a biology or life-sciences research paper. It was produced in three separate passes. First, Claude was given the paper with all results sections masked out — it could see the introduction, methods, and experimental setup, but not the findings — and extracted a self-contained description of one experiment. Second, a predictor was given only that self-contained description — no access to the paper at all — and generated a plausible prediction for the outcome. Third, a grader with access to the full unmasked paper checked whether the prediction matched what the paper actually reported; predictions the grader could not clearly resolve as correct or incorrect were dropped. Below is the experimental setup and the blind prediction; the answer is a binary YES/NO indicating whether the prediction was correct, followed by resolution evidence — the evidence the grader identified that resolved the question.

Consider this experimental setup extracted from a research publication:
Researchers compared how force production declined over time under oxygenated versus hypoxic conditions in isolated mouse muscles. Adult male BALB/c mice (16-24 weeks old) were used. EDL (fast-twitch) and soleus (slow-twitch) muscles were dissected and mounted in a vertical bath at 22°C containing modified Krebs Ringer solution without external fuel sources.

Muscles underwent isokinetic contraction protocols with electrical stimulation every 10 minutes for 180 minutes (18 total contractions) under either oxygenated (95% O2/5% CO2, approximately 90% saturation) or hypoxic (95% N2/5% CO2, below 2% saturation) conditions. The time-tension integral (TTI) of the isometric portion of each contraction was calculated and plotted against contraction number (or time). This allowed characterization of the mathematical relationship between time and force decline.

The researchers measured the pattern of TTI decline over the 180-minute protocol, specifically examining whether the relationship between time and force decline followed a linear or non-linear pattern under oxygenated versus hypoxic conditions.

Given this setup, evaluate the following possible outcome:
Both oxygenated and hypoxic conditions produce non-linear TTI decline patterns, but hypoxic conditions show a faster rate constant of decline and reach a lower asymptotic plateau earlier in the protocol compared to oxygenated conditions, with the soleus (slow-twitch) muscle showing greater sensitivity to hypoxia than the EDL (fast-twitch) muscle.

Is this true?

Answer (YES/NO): NO